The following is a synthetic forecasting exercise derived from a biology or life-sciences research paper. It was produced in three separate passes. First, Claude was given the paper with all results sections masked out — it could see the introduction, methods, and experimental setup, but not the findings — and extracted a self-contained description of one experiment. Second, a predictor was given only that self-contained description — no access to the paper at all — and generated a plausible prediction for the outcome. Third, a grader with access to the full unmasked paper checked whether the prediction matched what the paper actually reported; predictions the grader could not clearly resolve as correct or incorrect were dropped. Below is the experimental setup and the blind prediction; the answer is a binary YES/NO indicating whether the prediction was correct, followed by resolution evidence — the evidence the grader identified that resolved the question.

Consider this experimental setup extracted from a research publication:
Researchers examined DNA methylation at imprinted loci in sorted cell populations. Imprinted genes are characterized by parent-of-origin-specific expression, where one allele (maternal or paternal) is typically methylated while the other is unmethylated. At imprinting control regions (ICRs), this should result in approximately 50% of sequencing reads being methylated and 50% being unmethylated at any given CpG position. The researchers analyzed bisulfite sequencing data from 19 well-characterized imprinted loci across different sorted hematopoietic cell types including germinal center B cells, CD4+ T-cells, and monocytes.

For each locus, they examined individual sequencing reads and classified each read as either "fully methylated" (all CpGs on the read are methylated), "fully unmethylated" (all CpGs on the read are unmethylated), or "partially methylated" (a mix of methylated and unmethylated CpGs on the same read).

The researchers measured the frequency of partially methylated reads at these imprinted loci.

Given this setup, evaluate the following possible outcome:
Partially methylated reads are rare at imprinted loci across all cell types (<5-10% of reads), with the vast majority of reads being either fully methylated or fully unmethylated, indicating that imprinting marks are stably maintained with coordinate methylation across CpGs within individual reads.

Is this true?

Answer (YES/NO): NO